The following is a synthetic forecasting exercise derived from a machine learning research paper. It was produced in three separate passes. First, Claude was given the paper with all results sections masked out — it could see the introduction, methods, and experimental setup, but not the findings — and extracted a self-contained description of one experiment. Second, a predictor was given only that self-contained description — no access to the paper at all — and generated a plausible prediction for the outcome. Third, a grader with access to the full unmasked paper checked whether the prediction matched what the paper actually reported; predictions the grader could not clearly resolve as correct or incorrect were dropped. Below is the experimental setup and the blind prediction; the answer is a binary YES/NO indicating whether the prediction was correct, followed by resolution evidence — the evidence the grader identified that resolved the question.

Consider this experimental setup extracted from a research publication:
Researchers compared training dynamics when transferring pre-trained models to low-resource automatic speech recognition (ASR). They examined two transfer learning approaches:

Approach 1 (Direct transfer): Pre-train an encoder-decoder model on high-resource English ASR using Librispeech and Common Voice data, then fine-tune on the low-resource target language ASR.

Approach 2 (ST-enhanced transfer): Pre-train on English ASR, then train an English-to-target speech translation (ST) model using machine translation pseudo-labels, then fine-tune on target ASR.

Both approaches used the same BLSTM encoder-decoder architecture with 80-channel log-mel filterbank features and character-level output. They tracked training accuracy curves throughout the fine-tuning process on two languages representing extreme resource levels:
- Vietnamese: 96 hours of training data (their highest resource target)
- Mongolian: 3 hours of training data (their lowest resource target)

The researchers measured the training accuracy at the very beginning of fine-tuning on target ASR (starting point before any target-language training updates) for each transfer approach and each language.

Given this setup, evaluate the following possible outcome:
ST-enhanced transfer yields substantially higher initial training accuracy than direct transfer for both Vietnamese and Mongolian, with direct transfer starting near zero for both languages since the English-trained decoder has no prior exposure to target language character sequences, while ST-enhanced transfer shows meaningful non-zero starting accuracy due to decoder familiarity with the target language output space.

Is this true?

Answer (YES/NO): NO